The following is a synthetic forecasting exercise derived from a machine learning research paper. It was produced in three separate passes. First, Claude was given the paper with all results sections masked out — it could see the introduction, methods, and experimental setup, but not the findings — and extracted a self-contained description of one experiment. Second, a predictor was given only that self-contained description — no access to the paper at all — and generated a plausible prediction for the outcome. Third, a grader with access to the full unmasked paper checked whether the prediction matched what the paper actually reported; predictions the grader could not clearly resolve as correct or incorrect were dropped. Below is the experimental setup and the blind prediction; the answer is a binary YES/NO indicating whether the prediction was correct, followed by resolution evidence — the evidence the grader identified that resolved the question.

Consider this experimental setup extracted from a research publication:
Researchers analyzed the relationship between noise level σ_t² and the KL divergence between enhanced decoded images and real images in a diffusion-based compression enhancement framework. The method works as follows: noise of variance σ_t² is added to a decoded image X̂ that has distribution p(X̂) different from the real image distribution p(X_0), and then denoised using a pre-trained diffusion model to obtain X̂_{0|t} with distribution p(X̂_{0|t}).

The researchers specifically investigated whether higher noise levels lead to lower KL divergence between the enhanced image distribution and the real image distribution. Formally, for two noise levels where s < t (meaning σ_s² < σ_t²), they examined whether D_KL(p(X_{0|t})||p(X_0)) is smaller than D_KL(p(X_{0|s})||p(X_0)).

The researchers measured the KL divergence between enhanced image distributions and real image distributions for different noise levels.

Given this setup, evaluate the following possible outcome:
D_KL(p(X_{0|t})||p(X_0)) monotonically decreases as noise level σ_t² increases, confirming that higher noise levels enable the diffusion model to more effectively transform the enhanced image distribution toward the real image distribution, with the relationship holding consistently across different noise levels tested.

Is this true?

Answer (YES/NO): NO